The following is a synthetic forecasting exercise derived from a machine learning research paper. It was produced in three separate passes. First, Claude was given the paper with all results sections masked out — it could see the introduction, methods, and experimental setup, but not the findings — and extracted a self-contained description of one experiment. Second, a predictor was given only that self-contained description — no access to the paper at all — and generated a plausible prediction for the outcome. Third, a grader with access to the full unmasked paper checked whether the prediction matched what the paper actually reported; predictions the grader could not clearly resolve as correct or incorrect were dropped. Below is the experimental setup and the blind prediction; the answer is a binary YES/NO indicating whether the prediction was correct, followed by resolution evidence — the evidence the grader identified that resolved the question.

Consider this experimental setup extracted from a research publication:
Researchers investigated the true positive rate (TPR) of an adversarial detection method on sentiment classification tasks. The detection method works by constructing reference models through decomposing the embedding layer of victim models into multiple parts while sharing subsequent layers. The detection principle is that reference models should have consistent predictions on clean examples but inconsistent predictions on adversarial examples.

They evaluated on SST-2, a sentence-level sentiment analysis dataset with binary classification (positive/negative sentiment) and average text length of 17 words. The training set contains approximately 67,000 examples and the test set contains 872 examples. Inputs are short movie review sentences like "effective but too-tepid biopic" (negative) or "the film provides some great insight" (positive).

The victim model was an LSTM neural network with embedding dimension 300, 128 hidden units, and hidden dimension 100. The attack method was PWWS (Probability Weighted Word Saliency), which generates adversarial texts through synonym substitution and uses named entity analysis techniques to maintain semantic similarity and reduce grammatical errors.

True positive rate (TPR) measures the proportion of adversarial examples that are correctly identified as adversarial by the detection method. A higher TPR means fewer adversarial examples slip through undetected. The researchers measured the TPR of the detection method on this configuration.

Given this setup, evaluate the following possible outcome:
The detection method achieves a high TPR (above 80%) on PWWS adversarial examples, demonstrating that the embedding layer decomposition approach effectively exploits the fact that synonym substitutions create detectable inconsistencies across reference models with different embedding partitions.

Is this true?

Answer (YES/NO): NO